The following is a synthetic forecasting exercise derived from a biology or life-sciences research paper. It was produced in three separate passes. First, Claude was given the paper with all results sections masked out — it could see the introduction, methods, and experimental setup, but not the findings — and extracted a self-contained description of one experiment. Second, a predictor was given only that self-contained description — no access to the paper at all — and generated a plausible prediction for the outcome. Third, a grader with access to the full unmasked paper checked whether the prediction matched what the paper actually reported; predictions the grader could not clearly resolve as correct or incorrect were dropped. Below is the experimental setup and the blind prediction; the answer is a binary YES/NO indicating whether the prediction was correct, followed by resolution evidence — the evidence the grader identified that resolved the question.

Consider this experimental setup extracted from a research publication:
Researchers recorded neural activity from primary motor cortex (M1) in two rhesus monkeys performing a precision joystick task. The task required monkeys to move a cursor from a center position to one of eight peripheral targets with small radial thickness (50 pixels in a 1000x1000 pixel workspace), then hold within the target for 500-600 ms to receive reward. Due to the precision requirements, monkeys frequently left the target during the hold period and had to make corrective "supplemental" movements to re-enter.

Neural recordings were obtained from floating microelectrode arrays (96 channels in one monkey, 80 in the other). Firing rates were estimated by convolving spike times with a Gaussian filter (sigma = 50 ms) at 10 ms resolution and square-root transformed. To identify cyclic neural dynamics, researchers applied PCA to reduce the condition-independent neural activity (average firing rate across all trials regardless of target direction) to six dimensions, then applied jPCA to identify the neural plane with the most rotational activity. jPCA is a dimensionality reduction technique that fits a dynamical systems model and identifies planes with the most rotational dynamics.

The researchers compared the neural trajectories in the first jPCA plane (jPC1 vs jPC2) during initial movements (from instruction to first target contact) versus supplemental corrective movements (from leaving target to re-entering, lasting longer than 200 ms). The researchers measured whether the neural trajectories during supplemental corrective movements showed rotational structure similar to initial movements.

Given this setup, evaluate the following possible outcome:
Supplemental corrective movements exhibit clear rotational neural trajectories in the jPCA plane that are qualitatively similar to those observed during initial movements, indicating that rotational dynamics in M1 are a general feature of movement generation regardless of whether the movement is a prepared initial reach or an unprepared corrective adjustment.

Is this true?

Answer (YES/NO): YES